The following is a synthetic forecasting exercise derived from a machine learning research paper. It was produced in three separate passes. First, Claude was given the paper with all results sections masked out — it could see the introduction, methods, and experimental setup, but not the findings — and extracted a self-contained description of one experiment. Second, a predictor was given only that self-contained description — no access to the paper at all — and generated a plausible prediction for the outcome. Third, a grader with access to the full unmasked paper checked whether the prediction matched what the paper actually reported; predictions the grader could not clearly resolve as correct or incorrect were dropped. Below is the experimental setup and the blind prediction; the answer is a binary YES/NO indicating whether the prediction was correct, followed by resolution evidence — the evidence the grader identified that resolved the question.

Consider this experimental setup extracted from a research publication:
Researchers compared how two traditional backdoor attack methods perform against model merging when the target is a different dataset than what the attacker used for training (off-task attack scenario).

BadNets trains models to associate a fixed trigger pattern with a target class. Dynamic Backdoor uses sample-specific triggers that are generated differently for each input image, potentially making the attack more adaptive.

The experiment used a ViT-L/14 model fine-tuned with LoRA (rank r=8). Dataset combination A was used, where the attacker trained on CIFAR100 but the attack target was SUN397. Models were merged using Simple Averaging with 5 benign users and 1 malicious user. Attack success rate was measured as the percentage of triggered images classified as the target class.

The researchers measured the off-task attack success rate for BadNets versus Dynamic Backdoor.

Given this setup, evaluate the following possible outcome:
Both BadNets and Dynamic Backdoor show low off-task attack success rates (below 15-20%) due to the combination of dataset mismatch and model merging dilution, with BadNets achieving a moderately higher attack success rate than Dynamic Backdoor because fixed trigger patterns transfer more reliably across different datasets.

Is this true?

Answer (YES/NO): NO